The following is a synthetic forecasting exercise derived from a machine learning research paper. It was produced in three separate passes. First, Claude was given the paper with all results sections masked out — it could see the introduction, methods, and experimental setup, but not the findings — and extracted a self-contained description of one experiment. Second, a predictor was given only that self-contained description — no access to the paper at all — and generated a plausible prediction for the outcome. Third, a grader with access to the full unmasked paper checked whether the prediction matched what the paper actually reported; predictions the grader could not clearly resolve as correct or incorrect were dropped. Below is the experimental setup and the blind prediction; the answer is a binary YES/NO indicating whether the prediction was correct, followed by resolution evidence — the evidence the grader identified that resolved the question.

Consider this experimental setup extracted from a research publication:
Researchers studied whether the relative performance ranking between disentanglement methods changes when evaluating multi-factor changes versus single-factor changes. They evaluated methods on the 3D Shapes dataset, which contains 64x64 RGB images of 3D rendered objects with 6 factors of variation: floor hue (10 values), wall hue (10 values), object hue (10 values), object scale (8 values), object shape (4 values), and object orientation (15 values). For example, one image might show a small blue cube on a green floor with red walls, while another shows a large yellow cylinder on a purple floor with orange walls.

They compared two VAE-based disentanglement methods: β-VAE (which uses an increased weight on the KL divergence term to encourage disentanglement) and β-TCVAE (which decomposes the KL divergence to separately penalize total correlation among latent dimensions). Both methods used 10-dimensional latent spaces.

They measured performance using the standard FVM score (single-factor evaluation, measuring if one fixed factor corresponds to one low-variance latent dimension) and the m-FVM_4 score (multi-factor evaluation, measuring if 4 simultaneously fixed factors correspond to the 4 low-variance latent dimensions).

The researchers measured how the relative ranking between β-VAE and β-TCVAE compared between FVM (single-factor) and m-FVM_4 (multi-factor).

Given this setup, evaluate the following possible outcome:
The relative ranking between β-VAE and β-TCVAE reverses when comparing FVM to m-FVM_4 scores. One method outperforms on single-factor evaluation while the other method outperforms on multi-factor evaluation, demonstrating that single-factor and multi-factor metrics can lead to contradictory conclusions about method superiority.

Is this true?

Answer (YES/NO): NO